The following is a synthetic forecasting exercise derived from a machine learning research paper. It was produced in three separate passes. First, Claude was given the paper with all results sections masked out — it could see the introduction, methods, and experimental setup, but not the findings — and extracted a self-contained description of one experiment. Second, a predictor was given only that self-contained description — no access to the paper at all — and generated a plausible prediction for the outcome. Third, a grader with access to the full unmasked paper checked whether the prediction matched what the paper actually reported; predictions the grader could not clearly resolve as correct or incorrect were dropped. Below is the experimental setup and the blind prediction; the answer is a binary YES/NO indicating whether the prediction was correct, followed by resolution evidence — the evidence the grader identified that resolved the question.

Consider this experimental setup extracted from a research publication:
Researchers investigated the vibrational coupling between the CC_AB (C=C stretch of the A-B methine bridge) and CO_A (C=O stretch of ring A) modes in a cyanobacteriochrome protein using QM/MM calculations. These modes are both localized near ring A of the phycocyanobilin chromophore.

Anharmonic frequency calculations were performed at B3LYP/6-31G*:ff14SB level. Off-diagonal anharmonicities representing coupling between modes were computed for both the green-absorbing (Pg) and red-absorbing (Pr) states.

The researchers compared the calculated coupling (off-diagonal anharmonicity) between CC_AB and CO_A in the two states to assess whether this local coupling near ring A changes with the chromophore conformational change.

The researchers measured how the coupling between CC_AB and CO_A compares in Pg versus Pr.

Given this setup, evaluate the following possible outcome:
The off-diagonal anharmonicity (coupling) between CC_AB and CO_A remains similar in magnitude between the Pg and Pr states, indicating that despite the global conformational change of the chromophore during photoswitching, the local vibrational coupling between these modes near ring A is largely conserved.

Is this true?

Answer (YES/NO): NO